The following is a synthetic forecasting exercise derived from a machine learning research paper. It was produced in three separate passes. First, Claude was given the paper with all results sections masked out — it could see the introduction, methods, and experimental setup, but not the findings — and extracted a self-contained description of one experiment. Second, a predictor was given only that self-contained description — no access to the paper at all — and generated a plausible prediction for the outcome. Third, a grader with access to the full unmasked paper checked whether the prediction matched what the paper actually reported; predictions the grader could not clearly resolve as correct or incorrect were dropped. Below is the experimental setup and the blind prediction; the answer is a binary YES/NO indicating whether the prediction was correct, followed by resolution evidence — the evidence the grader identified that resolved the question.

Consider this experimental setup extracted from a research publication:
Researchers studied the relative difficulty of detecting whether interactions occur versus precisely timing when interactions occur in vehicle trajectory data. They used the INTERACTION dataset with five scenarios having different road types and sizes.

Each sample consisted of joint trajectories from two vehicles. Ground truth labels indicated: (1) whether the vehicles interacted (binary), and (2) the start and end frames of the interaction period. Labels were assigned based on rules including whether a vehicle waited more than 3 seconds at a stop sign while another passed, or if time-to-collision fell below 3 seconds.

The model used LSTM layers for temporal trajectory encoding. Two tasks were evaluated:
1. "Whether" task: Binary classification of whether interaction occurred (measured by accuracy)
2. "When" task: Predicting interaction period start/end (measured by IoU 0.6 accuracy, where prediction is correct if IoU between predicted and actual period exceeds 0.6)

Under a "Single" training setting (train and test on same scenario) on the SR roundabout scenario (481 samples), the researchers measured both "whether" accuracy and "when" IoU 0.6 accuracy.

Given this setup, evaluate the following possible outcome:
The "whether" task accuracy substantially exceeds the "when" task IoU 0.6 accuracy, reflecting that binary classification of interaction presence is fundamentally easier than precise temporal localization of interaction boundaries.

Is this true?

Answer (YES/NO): YES